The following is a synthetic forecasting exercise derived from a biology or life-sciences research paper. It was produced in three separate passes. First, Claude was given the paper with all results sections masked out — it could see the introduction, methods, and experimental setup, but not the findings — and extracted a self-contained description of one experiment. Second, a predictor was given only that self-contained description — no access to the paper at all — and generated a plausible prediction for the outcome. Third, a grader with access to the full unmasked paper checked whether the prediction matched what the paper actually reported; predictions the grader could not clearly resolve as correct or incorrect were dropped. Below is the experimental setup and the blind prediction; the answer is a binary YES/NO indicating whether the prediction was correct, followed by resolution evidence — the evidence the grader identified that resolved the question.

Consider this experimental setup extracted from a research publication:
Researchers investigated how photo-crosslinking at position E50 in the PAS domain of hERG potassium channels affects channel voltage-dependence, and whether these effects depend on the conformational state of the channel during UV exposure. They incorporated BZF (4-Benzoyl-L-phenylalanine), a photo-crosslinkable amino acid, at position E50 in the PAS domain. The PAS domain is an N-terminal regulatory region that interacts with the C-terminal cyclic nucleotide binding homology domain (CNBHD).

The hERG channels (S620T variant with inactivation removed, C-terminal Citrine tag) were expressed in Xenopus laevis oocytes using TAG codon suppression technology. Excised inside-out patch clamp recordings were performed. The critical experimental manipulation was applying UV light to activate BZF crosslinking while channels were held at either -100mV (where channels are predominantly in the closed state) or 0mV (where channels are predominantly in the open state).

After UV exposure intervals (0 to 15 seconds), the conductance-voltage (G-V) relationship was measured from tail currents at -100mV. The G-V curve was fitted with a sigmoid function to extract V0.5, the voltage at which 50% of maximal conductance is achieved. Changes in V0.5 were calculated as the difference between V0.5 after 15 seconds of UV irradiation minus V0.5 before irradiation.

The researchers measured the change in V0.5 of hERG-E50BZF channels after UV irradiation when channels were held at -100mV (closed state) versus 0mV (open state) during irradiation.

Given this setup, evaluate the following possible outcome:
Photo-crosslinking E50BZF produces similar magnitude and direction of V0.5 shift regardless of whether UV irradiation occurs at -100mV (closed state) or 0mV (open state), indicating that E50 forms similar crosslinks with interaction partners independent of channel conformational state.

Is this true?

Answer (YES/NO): NO